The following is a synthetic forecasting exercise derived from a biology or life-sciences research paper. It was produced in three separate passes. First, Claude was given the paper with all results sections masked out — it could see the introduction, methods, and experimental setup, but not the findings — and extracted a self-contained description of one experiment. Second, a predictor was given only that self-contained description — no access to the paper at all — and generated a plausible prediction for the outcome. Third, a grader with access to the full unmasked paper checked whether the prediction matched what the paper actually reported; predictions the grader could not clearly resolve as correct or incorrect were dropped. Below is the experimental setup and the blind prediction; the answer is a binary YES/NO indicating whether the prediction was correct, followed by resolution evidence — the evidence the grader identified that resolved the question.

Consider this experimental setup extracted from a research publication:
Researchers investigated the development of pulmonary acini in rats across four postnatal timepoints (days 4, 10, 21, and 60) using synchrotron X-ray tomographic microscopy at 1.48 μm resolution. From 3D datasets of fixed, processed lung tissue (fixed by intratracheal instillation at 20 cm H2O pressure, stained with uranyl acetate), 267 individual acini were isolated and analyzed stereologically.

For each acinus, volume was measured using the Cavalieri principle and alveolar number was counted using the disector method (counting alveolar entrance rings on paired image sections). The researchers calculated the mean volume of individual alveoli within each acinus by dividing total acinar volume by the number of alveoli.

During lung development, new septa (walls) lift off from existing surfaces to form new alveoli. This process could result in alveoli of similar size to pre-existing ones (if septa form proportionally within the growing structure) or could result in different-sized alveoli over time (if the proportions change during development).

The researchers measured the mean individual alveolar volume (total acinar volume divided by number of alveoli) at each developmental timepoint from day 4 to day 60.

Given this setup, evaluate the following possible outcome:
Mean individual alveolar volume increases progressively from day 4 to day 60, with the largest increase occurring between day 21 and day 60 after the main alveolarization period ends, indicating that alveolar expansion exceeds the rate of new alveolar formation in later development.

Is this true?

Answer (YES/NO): NO